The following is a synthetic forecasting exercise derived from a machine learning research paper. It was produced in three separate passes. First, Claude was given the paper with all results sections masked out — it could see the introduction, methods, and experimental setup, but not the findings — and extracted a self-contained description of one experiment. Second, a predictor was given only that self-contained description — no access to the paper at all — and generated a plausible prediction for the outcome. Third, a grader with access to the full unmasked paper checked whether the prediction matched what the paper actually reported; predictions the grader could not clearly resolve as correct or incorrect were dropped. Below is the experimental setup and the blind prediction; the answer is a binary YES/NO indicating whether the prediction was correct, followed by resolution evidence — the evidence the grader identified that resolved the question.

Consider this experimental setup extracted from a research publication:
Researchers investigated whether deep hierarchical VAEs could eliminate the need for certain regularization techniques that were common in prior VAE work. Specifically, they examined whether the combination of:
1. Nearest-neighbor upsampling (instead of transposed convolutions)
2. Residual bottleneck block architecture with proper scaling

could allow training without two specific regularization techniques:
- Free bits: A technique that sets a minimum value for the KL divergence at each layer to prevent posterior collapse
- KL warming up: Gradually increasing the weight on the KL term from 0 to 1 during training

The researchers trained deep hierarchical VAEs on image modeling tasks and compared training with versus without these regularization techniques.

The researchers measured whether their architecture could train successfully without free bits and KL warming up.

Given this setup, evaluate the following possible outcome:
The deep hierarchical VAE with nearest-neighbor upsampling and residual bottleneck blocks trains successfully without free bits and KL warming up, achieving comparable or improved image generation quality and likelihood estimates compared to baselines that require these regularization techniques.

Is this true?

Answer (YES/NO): YES